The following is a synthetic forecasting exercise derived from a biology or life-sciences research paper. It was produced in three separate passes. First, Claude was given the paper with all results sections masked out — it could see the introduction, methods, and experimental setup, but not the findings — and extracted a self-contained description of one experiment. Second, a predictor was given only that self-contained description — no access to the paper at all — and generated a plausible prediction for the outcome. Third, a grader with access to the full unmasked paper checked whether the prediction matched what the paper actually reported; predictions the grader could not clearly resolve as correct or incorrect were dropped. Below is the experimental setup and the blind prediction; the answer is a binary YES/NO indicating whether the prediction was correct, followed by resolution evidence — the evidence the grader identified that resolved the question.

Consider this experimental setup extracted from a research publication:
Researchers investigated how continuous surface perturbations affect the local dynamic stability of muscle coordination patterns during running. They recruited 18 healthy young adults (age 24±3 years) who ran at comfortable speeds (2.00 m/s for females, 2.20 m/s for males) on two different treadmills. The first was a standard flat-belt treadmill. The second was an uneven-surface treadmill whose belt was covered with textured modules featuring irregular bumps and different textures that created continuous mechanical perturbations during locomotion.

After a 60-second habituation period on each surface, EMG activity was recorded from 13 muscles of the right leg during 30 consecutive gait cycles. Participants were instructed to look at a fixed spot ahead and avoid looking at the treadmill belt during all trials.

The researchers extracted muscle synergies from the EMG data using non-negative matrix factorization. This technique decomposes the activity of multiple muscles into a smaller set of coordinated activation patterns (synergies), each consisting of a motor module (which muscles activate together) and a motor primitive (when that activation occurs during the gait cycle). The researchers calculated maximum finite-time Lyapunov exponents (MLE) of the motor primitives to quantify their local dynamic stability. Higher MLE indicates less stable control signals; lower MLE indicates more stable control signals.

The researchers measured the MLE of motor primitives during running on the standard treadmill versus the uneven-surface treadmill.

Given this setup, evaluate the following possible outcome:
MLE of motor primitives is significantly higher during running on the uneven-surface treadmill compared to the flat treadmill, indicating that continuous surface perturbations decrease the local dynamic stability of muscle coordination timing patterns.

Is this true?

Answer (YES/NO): NO